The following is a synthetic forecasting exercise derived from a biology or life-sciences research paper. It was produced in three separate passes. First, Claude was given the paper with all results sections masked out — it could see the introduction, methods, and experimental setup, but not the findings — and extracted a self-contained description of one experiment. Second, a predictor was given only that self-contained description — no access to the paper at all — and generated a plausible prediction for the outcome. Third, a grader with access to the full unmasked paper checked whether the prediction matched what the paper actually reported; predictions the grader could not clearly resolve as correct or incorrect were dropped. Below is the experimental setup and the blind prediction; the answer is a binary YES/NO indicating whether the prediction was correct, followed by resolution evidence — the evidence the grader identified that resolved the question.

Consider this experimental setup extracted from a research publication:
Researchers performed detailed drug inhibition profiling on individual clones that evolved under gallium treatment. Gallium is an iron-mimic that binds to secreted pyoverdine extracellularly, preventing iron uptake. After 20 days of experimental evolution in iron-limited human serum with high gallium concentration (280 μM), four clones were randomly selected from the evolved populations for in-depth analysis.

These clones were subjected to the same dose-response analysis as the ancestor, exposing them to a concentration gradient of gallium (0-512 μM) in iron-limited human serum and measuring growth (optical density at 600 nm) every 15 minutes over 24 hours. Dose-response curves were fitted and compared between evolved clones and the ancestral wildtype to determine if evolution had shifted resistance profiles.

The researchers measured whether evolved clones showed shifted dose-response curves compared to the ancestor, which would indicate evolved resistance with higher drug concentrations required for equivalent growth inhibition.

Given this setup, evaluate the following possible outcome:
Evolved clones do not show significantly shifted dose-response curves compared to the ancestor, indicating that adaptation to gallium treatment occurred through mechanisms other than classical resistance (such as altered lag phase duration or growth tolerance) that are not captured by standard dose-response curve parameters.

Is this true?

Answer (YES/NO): NO